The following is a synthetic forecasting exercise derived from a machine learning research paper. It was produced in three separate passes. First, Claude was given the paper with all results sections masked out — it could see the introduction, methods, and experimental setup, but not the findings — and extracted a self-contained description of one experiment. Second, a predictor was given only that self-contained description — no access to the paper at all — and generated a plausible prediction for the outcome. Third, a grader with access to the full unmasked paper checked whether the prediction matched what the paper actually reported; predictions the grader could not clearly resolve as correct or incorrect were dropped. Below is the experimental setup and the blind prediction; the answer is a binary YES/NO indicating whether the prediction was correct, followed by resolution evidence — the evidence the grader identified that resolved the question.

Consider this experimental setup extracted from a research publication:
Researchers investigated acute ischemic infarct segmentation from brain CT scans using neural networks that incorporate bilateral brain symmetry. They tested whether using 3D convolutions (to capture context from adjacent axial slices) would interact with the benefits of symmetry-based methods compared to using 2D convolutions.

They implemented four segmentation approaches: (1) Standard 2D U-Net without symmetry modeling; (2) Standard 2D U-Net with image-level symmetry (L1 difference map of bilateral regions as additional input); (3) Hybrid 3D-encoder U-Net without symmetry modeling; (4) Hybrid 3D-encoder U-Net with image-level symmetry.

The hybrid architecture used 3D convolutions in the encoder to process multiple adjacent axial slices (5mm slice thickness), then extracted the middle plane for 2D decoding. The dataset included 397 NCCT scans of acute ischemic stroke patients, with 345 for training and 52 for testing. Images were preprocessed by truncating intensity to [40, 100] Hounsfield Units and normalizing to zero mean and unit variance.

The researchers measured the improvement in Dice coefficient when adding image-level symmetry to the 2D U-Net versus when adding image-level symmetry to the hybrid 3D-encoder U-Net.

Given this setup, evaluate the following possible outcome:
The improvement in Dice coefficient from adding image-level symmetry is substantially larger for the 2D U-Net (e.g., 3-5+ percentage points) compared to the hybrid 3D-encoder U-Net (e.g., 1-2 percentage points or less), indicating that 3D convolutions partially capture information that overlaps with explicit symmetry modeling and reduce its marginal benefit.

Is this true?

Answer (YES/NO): NO